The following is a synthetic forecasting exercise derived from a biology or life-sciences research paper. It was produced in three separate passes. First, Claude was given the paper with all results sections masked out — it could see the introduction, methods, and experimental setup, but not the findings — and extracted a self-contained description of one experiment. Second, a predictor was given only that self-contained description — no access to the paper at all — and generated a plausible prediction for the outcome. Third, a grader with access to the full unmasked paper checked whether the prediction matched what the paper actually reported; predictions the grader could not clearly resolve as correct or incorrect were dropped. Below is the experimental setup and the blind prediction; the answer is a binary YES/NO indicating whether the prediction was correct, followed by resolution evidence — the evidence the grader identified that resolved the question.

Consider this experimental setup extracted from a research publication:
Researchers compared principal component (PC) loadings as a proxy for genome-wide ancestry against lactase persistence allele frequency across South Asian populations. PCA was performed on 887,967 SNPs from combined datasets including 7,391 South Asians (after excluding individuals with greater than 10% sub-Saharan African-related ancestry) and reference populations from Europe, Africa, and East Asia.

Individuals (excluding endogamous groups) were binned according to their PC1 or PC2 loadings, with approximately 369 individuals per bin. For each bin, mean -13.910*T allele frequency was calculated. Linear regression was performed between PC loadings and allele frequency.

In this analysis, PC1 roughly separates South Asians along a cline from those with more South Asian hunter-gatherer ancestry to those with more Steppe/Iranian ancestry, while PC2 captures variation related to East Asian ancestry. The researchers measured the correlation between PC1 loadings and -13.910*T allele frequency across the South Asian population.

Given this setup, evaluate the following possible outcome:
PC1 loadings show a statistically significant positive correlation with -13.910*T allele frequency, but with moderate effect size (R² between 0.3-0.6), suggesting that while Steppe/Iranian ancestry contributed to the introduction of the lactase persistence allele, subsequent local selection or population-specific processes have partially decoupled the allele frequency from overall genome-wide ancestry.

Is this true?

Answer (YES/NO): NO